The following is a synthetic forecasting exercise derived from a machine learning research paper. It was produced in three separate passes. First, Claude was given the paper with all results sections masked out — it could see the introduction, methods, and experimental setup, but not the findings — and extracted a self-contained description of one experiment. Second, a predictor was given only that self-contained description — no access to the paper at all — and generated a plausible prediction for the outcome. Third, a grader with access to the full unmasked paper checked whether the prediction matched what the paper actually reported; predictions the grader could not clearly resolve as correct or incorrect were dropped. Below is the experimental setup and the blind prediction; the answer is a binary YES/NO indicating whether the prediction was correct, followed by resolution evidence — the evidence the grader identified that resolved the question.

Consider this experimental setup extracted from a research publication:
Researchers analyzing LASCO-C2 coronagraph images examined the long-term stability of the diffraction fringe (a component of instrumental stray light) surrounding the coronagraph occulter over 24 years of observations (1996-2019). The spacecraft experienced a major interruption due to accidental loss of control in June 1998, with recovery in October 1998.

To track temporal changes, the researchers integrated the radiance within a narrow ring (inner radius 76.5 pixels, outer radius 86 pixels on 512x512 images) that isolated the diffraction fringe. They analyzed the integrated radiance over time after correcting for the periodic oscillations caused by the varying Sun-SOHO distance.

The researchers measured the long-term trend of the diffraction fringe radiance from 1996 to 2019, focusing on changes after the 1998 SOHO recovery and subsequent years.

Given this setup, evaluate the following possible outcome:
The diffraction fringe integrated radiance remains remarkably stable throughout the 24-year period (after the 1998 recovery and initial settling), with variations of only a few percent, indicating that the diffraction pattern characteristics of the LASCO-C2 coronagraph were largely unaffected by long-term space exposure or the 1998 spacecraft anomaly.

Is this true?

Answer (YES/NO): YES